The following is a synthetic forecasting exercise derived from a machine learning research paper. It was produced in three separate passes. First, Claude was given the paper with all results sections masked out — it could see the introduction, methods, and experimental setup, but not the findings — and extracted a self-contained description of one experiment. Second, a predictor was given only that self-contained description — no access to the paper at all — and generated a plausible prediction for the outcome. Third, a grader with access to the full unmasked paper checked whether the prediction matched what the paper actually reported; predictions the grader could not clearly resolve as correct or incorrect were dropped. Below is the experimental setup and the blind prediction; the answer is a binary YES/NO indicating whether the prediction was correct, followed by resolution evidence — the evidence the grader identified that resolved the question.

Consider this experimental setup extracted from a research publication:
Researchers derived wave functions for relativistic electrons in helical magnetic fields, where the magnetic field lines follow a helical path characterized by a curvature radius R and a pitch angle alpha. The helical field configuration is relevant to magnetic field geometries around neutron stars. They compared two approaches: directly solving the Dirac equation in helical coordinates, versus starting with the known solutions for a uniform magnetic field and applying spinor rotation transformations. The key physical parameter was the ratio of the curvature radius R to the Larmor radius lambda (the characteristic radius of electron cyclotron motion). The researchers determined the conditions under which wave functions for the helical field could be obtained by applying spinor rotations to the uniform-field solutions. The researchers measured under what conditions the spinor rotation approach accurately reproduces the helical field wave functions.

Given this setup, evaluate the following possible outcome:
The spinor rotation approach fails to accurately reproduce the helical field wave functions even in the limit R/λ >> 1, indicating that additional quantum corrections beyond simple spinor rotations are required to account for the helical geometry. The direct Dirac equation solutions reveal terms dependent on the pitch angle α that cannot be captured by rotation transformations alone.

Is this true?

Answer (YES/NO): NO